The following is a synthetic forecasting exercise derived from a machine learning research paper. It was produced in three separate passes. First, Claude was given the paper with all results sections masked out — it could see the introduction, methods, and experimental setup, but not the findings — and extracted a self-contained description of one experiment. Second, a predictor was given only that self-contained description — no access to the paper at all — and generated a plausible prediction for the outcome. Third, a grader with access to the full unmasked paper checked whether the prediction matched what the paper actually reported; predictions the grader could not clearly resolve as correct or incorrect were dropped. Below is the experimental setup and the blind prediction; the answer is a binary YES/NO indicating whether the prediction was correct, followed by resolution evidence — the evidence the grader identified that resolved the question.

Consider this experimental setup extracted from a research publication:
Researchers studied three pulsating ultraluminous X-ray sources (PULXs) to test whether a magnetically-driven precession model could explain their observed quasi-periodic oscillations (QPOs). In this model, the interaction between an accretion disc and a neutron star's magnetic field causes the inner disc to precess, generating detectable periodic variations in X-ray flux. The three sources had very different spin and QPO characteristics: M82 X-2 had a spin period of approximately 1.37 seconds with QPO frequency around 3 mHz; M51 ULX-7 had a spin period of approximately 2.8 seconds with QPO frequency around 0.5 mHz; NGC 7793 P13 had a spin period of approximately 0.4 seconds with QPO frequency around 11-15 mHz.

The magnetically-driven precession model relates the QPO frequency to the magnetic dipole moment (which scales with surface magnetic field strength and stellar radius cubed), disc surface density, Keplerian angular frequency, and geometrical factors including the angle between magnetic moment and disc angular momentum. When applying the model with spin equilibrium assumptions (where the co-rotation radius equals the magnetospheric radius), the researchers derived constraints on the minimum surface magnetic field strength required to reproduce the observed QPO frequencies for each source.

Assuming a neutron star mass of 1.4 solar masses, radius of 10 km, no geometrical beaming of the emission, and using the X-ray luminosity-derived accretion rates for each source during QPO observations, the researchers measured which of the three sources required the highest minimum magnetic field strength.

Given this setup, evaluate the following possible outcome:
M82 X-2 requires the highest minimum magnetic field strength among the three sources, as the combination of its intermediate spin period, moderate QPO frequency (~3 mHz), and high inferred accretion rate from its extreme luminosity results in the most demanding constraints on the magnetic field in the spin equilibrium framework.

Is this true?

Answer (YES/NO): NO